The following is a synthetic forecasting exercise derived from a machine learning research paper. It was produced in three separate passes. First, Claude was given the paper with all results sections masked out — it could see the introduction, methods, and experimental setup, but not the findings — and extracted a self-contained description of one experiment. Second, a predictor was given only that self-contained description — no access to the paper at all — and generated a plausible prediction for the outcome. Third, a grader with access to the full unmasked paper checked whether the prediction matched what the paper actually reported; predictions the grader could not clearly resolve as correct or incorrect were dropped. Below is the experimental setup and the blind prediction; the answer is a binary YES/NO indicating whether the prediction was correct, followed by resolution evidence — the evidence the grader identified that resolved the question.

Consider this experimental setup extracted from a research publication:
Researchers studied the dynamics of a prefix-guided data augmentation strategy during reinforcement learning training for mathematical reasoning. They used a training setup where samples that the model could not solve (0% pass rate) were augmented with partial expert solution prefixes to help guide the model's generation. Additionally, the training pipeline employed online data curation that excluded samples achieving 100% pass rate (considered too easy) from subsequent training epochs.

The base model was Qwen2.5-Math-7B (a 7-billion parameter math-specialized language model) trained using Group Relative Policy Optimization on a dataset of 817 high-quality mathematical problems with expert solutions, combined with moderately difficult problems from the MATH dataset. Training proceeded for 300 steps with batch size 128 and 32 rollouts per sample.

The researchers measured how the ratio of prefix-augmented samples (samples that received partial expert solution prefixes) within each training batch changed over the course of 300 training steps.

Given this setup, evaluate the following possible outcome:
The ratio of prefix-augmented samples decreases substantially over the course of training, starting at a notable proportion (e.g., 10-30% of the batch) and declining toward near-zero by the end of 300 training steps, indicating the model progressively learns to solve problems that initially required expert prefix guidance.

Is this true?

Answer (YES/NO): NO